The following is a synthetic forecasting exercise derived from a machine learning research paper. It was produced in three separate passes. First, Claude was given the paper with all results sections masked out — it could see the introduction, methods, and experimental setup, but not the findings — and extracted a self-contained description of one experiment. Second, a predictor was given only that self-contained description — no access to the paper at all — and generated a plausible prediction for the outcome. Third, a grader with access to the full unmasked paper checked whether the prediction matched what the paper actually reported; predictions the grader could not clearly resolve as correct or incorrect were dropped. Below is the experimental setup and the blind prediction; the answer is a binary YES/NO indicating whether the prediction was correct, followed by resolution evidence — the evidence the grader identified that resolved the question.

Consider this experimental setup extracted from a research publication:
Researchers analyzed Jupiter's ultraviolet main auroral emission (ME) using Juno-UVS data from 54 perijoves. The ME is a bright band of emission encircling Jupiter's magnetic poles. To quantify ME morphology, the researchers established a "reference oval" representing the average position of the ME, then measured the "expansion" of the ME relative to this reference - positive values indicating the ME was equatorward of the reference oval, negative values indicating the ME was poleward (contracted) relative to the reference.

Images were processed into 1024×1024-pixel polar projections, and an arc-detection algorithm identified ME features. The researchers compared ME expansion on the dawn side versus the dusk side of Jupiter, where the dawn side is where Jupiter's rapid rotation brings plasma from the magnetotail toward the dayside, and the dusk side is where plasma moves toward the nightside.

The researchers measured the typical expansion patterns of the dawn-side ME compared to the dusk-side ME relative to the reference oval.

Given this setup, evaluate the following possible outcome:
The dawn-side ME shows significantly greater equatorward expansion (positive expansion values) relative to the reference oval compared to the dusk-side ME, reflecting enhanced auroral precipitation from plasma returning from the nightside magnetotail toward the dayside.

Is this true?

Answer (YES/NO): YES